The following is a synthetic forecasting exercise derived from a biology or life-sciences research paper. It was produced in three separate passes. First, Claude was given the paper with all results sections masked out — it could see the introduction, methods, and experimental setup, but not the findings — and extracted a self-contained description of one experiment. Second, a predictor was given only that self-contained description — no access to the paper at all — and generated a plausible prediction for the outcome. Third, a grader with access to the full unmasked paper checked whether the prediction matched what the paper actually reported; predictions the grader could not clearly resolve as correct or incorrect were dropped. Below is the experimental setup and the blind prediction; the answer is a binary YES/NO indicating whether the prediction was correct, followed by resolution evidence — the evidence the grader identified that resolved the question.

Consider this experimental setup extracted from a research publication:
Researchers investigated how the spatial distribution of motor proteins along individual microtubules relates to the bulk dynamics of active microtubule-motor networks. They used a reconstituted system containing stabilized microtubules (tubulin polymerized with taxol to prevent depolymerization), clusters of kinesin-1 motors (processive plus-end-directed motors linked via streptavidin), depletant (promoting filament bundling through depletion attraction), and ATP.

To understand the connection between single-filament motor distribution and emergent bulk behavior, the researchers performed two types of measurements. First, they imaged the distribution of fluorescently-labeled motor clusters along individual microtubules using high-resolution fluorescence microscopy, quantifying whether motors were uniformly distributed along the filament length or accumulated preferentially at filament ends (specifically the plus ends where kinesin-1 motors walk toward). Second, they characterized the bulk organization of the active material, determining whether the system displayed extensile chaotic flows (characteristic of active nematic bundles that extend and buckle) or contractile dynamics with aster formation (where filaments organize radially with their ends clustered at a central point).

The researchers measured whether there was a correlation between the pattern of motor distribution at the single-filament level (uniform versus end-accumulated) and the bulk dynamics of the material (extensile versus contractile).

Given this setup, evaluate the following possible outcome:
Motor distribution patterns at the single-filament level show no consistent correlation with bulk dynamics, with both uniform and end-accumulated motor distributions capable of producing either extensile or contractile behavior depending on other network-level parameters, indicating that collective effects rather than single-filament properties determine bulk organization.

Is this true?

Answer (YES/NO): NO